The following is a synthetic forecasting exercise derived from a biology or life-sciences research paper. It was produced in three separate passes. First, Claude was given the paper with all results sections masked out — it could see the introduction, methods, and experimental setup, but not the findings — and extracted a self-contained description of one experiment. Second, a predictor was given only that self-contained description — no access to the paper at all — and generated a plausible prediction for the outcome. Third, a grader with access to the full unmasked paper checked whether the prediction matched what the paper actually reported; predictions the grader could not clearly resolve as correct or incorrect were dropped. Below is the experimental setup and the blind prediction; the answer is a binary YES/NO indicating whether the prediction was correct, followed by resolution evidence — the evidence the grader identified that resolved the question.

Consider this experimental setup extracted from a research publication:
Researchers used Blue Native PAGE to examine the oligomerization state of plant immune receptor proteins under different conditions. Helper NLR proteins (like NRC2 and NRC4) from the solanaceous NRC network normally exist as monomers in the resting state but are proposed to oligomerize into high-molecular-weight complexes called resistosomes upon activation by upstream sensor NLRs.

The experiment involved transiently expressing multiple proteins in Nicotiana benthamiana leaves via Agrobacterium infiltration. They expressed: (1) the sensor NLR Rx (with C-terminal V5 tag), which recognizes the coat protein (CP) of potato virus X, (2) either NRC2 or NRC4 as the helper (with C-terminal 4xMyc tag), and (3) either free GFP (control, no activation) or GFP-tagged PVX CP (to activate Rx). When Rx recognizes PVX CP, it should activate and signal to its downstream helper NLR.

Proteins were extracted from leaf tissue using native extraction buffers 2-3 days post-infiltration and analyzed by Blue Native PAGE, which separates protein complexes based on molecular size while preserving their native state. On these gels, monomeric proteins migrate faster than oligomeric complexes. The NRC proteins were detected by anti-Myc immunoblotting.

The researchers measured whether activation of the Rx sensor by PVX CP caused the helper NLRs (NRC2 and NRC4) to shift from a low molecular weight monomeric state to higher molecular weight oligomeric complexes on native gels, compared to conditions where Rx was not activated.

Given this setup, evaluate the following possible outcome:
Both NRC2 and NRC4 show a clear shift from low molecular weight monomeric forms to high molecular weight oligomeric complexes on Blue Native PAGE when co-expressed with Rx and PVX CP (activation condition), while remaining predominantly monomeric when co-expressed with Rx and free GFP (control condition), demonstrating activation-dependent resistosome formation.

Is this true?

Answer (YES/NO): YES